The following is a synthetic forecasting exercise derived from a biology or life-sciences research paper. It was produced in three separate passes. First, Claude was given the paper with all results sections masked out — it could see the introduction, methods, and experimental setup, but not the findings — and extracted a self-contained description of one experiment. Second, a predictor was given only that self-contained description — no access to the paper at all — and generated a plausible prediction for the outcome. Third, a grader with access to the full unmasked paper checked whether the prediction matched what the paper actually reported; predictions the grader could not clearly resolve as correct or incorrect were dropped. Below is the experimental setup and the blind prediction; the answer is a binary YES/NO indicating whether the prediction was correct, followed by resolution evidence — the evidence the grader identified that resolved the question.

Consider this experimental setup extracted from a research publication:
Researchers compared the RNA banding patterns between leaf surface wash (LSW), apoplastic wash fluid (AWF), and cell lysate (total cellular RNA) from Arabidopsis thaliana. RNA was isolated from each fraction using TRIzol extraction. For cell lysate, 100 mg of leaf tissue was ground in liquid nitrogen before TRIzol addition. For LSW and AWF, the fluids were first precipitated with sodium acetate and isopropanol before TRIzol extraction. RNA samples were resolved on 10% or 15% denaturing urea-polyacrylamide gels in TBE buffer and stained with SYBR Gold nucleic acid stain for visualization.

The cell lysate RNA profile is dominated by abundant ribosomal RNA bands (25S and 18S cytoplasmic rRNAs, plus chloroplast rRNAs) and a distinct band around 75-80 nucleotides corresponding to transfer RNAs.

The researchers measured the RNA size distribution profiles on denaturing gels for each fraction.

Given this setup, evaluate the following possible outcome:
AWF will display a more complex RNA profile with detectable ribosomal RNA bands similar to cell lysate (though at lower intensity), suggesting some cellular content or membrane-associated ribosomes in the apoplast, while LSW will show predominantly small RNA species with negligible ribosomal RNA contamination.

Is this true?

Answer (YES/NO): NO